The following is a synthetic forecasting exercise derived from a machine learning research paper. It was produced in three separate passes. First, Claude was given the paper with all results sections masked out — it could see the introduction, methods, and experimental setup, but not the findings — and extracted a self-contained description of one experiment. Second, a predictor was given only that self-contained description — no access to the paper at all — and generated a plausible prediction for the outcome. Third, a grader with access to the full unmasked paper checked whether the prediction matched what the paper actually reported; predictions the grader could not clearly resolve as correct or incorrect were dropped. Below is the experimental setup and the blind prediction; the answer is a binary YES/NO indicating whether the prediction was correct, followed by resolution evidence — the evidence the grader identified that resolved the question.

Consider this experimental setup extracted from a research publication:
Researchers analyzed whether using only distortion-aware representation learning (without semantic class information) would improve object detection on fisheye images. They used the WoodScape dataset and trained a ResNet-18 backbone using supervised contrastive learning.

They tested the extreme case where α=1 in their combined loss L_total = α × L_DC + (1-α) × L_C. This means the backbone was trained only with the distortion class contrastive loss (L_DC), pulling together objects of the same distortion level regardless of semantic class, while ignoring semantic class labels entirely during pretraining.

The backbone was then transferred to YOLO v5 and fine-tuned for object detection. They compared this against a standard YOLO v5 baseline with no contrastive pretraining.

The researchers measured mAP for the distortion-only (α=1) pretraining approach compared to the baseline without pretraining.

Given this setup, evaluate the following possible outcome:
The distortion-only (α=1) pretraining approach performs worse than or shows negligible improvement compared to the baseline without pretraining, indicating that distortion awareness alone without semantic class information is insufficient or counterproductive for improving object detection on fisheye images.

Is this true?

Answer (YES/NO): YES